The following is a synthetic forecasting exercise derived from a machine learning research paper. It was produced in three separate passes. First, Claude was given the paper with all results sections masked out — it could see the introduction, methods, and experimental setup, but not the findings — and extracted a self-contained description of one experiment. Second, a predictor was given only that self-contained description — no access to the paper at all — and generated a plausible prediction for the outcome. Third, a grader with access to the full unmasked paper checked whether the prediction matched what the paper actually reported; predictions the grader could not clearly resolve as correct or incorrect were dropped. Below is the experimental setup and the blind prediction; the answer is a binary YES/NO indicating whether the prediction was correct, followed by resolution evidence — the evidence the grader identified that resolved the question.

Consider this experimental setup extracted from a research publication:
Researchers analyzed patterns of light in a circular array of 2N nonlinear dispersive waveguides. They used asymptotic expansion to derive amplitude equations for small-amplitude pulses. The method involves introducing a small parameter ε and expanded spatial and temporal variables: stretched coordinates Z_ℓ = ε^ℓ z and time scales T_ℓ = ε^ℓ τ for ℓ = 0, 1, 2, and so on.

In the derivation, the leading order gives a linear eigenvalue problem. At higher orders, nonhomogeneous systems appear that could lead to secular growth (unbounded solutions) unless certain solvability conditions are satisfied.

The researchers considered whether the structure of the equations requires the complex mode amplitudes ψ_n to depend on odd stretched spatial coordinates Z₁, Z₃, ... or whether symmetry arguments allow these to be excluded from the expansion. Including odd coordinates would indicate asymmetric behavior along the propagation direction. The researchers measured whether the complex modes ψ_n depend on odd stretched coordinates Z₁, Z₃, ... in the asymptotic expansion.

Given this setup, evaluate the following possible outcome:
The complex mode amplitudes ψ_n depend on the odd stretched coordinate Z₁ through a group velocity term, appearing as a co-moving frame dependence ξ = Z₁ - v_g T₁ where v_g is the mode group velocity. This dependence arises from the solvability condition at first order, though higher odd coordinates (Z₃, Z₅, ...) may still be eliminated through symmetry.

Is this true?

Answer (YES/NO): NO